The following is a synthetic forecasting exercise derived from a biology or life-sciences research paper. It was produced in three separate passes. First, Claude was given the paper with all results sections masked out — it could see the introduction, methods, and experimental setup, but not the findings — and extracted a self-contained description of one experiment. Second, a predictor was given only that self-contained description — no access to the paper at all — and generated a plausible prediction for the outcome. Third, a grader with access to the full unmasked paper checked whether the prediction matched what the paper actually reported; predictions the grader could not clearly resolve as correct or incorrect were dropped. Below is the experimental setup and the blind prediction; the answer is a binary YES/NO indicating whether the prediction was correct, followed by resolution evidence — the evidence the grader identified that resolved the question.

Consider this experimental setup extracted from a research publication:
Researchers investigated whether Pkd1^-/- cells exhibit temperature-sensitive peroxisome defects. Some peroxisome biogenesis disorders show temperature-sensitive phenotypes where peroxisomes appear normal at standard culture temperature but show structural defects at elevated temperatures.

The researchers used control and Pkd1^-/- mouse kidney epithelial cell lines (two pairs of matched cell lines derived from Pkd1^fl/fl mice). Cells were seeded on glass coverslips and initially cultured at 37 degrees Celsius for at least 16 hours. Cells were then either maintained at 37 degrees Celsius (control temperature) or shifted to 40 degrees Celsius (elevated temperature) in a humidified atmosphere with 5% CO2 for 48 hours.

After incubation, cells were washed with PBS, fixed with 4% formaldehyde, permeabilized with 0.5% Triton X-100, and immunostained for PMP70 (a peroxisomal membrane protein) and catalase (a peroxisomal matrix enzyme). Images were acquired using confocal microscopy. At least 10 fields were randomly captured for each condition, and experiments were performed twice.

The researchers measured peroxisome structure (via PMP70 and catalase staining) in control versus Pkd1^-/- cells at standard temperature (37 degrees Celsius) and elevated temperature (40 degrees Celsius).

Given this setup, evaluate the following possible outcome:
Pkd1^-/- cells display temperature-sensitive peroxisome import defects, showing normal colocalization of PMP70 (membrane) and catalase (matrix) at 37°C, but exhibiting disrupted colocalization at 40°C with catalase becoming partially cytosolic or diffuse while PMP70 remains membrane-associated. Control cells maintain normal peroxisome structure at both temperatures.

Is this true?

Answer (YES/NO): NO